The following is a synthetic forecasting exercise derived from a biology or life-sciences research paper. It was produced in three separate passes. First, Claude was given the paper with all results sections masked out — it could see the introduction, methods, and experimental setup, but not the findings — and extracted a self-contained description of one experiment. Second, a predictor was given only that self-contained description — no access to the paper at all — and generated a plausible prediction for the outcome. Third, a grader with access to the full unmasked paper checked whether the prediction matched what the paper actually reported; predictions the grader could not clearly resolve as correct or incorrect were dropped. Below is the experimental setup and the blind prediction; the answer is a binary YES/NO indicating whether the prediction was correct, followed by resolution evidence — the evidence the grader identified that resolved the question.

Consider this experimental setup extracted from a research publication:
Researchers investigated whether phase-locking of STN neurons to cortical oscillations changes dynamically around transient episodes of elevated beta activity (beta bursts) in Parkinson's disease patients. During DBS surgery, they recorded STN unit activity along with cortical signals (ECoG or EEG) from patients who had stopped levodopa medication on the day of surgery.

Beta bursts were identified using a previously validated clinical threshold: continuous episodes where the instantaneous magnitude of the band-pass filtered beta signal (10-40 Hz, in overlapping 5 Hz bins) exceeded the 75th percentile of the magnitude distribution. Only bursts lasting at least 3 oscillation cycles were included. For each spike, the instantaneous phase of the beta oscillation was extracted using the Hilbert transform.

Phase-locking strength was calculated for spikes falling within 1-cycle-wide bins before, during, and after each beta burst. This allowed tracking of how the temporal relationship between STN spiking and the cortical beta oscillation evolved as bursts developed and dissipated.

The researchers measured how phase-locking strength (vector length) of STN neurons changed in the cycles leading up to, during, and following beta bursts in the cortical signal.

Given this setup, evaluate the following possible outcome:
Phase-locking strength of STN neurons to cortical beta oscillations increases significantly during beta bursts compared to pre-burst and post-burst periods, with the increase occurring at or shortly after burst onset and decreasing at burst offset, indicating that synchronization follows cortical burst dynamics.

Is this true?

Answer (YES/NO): YES